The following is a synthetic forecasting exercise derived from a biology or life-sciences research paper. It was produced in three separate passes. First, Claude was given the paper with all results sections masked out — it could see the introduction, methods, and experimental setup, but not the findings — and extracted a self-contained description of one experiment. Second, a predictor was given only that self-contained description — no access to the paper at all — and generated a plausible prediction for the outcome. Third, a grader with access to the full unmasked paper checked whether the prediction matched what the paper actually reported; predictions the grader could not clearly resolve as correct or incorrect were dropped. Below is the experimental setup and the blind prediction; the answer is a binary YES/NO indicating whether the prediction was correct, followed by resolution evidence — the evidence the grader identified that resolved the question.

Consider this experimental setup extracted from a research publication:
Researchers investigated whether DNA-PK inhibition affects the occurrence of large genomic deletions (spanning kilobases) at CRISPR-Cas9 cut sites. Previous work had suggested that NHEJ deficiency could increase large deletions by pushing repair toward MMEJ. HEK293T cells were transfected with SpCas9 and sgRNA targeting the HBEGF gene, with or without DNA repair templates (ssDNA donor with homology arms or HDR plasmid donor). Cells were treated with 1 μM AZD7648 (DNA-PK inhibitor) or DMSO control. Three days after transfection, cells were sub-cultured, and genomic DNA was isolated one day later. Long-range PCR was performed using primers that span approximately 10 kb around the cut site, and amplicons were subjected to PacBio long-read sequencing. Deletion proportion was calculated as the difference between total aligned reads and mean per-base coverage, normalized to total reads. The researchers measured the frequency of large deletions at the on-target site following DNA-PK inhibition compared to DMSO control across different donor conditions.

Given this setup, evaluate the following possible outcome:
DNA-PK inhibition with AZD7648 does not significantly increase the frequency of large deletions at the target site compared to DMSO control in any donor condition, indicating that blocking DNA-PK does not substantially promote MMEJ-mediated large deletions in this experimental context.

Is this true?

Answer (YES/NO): NO